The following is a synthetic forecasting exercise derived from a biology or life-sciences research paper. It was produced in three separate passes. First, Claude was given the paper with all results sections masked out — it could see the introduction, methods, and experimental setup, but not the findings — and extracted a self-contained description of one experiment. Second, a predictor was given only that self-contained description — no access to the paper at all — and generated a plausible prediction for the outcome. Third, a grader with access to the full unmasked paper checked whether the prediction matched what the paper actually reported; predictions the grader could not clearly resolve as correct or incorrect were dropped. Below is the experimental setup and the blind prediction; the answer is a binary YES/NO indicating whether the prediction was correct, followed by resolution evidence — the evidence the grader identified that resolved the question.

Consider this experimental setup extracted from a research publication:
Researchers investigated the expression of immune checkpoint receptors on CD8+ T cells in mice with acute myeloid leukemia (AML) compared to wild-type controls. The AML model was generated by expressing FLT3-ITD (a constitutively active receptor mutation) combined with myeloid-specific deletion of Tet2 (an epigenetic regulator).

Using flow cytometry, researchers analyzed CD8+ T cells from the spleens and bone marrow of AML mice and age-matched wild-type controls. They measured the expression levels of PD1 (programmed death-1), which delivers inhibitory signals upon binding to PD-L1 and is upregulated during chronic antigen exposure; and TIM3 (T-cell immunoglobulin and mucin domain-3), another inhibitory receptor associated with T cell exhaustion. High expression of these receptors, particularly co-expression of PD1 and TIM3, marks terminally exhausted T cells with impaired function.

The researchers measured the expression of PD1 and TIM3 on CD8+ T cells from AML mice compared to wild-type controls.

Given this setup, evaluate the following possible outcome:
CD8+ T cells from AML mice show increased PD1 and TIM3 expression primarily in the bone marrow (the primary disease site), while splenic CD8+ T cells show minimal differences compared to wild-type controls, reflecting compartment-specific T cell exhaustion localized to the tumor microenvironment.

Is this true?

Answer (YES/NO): NO